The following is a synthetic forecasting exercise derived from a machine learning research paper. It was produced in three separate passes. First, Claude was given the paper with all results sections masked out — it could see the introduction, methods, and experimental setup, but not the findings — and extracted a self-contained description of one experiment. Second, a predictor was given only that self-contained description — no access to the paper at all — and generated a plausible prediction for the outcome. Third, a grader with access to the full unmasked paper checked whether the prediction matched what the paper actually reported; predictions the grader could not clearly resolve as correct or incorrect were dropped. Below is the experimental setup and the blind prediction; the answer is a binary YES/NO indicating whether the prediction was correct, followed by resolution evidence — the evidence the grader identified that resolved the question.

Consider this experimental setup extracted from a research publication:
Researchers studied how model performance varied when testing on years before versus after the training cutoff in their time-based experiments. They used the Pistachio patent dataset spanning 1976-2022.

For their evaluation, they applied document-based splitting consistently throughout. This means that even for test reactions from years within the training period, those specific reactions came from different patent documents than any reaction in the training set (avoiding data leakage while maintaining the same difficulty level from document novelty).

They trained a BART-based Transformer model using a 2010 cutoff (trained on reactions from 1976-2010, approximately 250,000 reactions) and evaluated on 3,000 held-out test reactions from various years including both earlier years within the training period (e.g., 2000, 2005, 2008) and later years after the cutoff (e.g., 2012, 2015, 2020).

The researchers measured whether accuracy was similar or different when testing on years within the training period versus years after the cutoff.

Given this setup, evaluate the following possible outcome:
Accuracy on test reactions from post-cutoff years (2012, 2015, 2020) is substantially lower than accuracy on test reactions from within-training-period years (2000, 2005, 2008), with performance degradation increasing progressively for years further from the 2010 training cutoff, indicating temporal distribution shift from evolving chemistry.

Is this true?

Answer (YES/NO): YES